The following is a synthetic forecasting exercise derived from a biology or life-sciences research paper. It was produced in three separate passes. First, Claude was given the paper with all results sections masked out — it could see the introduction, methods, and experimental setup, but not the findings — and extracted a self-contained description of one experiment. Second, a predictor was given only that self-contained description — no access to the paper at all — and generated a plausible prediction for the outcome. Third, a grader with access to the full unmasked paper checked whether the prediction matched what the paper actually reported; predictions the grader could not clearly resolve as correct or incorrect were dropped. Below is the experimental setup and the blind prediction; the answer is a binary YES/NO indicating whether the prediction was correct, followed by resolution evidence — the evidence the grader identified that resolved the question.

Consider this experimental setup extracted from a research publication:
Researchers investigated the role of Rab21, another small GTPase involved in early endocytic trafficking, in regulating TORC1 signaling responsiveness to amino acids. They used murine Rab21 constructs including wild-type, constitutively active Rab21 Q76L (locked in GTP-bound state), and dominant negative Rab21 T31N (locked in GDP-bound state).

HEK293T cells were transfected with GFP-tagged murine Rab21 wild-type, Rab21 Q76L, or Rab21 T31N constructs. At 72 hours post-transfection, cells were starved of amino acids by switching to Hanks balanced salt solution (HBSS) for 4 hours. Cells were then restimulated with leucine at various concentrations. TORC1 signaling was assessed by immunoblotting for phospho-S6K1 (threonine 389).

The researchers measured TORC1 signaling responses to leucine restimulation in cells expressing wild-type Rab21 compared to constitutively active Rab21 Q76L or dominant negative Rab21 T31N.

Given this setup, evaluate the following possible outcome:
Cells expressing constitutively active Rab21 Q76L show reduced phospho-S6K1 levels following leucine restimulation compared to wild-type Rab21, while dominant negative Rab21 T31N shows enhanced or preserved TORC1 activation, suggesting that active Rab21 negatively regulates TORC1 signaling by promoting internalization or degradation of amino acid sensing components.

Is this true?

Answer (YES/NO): NO